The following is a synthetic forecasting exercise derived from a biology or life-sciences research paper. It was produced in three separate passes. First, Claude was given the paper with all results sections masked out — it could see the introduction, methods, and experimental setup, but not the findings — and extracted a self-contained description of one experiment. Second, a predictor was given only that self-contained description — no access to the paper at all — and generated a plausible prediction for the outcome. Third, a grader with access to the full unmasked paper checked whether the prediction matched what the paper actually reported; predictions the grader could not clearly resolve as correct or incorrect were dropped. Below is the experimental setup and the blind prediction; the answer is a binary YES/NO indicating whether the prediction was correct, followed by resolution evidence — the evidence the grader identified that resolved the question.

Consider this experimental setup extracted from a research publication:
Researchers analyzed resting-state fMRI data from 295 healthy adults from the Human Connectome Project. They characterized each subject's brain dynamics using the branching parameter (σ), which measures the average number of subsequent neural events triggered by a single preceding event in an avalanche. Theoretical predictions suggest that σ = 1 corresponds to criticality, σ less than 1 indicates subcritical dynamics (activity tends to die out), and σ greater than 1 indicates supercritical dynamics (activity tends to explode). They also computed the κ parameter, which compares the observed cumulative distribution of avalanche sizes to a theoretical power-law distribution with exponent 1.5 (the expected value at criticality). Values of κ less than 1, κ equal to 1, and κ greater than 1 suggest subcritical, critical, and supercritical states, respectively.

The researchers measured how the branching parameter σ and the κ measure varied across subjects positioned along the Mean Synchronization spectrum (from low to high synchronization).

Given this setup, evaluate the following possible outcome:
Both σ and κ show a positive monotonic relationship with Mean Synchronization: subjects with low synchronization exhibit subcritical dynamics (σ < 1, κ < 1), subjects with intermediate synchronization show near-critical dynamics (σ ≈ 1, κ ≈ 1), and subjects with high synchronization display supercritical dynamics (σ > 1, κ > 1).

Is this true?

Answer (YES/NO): YES